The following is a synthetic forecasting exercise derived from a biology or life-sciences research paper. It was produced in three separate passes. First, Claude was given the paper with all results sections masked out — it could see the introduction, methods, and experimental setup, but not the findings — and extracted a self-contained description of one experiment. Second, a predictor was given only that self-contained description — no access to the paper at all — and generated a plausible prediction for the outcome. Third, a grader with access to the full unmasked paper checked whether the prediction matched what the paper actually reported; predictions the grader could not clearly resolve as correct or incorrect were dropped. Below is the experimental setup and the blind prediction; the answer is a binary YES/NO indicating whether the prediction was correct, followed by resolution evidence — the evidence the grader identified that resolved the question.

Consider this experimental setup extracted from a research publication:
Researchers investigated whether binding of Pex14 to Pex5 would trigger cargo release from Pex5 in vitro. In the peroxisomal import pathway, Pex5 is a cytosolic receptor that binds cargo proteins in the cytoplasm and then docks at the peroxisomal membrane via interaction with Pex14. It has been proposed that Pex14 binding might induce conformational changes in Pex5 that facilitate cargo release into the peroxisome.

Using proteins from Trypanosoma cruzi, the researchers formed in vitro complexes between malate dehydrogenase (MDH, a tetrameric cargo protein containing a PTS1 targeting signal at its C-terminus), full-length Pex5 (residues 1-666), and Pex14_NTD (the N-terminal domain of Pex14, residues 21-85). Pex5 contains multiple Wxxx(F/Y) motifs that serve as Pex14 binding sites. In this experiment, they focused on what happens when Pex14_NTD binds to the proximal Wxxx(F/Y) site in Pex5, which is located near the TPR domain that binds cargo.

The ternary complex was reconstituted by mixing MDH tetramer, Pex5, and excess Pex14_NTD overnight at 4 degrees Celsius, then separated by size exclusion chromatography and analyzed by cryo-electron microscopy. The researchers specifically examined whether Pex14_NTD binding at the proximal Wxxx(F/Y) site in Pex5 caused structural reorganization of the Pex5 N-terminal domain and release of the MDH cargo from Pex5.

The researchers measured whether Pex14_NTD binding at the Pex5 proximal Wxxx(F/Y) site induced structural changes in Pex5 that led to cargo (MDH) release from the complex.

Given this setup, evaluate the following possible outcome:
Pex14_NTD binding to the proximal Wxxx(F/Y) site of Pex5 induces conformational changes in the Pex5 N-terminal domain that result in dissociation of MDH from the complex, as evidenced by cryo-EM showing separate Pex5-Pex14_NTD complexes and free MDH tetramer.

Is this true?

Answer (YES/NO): NO